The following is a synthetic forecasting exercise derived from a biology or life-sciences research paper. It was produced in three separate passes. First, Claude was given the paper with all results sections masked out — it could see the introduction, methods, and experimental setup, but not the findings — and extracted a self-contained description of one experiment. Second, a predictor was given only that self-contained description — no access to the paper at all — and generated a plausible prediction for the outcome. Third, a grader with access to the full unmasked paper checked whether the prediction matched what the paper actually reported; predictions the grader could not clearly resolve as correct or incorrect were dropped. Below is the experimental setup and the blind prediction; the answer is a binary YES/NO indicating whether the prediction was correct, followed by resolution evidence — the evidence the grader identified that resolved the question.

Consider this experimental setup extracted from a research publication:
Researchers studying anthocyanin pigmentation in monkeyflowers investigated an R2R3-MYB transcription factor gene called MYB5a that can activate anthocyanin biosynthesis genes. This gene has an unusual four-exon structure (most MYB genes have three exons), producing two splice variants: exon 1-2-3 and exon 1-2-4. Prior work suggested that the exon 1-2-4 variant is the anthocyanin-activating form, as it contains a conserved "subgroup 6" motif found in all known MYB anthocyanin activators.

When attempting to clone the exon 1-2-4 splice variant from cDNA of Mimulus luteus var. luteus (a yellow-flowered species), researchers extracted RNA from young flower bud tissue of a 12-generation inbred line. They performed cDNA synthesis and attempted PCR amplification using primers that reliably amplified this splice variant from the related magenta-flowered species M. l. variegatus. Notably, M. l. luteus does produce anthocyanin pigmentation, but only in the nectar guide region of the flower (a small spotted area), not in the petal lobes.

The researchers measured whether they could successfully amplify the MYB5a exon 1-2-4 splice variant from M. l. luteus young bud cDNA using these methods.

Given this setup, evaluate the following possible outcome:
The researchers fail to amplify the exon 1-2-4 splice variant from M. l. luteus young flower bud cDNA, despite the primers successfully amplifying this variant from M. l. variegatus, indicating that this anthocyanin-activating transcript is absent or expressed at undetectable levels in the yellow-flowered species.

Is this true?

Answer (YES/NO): YES